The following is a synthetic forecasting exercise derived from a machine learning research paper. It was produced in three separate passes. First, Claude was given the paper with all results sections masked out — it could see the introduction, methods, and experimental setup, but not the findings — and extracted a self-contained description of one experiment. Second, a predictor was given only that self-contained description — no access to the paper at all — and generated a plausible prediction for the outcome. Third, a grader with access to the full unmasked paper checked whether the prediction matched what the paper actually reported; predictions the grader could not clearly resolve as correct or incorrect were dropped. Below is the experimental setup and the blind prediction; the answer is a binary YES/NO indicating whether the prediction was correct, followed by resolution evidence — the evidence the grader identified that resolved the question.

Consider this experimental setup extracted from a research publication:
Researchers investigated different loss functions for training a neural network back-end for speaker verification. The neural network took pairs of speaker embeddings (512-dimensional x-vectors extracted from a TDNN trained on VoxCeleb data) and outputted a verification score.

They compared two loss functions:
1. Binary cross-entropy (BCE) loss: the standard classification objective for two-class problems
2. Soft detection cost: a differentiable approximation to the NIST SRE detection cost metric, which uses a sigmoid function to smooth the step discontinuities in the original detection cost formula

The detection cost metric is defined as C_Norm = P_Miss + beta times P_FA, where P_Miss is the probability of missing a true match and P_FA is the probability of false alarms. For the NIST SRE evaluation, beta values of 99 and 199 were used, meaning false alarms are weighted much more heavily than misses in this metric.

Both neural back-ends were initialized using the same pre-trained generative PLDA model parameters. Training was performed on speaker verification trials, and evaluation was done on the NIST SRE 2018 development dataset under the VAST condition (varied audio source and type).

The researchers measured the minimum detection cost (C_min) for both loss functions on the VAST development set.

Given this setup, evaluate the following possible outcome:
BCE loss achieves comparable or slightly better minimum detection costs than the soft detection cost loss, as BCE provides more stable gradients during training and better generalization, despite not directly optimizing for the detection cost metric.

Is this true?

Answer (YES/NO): NO